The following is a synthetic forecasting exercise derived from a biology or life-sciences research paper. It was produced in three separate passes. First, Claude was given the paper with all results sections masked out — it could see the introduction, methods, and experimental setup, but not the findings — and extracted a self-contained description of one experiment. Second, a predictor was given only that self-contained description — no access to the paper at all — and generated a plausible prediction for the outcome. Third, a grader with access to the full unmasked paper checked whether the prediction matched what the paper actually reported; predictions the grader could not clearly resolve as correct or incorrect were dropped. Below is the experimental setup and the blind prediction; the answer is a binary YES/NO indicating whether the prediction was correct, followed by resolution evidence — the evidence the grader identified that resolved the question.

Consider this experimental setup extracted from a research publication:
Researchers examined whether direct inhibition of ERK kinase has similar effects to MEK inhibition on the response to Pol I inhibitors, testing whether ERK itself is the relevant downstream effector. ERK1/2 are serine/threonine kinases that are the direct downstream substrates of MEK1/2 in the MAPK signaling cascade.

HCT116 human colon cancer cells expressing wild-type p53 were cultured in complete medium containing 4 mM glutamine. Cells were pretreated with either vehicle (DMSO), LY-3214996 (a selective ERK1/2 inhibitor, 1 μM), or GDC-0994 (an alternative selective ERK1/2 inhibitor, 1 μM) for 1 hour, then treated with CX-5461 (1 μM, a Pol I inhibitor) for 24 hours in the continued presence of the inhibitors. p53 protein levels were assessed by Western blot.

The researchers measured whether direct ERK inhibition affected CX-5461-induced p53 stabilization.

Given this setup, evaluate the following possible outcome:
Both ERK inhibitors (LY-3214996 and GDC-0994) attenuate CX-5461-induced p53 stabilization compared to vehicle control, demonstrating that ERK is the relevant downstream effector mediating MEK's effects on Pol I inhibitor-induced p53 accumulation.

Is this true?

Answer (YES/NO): YES